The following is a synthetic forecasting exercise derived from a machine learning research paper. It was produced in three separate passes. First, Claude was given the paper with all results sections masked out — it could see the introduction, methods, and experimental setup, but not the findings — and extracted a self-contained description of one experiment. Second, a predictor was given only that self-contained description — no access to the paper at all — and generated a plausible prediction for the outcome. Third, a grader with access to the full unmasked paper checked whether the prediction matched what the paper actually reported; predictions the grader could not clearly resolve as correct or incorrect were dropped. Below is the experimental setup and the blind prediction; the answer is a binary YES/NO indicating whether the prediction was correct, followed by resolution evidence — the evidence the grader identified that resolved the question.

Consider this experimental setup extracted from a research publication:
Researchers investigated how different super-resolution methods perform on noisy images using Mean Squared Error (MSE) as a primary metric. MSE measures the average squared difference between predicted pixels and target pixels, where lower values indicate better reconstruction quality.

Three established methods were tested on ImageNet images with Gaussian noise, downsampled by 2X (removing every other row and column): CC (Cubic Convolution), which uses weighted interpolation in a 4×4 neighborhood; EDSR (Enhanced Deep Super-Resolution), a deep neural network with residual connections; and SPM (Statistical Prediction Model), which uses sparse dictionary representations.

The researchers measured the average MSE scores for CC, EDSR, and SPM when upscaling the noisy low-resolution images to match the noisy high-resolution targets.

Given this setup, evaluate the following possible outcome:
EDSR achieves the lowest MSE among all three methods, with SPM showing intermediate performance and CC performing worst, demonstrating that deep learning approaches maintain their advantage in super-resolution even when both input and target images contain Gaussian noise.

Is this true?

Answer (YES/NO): NO